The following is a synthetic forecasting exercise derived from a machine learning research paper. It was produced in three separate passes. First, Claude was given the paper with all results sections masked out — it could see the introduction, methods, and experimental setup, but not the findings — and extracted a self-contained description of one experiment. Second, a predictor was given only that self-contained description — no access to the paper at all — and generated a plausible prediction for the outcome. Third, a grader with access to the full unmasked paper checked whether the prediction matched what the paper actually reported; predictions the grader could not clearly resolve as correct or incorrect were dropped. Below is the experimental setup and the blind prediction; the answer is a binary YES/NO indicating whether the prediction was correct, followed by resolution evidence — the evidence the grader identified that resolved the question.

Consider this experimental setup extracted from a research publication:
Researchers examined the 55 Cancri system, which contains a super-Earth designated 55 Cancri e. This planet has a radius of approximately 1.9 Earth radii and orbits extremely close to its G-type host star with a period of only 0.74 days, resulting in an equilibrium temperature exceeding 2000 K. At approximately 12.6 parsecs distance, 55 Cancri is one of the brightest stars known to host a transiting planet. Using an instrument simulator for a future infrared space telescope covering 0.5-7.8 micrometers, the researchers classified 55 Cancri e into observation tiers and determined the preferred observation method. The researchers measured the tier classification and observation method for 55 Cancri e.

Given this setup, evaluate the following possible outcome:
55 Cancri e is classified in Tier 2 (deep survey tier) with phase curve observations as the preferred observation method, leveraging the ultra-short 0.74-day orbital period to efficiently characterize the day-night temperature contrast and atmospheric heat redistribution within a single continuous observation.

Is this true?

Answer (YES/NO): NO